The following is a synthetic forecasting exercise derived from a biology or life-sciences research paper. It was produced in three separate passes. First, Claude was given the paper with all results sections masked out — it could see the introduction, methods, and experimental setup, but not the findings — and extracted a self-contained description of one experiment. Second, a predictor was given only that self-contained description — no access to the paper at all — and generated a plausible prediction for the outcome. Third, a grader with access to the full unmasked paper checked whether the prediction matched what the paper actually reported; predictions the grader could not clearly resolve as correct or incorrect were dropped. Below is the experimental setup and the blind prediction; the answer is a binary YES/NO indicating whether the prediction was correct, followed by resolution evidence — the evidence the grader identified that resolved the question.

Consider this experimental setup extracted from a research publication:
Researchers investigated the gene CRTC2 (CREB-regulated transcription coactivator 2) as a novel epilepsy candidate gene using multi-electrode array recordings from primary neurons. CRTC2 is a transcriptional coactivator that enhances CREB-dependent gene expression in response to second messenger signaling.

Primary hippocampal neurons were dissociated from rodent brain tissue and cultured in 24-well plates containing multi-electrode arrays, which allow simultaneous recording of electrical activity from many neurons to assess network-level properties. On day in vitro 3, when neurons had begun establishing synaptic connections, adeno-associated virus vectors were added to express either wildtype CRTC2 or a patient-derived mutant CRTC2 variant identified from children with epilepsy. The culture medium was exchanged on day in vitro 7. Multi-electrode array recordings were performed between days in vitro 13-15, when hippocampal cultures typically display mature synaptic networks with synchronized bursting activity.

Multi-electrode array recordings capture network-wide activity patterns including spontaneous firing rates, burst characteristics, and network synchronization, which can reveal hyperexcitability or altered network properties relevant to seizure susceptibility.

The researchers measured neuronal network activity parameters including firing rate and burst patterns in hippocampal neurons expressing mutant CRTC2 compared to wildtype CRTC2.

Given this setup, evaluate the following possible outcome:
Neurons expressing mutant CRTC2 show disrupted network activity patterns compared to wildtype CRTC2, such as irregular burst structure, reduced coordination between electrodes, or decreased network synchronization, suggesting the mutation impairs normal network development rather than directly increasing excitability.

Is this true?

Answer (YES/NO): NO